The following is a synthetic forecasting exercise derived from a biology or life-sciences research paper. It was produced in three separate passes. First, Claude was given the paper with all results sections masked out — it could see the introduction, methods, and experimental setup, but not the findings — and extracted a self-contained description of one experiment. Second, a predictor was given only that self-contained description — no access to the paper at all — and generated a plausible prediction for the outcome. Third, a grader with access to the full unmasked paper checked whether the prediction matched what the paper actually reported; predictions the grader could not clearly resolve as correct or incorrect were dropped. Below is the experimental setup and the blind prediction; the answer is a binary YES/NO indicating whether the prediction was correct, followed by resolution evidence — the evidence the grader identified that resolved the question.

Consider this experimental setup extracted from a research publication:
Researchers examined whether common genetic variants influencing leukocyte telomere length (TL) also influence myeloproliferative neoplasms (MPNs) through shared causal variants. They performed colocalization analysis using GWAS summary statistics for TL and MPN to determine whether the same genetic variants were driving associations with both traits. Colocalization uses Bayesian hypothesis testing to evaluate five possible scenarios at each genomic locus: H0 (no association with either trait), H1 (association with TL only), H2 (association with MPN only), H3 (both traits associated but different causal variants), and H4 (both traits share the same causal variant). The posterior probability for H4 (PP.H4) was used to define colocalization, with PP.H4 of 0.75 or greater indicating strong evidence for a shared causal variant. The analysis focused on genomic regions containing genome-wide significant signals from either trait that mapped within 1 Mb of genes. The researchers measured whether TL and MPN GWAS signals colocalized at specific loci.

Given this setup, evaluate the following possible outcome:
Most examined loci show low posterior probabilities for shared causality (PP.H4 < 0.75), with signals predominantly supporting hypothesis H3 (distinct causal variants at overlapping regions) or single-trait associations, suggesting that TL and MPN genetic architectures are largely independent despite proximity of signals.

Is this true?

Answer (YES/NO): NO